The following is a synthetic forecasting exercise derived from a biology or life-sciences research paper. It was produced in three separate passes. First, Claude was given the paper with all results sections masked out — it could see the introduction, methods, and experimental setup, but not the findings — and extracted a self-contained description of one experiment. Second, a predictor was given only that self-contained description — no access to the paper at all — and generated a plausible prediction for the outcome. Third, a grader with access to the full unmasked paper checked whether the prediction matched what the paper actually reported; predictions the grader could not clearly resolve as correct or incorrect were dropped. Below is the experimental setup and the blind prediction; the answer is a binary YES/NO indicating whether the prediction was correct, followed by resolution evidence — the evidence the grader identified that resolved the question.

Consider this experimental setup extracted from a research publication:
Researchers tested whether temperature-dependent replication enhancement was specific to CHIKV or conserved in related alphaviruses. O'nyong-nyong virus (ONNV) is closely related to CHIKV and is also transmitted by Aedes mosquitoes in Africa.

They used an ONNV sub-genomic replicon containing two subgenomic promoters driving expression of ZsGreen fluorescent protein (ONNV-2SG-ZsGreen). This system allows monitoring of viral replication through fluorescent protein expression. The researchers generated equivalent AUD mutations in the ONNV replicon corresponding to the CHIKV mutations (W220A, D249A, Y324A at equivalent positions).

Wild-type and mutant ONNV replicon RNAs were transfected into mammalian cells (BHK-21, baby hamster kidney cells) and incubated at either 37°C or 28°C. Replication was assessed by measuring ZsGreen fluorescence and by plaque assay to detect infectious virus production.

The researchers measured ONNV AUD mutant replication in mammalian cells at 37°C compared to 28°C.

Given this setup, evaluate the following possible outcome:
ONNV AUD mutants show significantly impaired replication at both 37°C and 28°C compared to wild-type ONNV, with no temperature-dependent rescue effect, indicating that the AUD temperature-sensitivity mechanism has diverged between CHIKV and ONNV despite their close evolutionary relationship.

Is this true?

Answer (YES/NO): NO